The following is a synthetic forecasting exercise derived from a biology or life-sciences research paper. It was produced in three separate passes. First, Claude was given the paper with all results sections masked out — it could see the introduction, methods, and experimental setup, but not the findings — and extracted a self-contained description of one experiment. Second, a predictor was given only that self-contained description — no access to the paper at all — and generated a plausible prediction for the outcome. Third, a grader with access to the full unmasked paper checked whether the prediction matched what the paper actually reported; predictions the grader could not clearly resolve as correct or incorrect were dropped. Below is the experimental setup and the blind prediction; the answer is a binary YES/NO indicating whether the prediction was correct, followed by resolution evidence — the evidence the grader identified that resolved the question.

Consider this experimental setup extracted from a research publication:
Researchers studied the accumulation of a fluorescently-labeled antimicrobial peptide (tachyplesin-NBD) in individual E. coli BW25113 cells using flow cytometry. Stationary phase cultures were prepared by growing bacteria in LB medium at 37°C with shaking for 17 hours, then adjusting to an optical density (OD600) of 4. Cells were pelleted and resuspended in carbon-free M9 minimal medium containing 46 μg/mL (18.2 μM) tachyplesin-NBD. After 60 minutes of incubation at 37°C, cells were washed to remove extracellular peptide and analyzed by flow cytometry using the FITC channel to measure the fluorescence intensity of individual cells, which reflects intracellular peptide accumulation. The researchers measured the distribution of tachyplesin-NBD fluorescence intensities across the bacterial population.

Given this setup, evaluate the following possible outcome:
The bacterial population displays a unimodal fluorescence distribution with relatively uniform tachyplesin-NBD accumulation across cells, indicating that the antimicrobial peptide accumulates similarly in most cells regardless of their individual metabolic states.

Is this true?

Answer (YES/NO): NO